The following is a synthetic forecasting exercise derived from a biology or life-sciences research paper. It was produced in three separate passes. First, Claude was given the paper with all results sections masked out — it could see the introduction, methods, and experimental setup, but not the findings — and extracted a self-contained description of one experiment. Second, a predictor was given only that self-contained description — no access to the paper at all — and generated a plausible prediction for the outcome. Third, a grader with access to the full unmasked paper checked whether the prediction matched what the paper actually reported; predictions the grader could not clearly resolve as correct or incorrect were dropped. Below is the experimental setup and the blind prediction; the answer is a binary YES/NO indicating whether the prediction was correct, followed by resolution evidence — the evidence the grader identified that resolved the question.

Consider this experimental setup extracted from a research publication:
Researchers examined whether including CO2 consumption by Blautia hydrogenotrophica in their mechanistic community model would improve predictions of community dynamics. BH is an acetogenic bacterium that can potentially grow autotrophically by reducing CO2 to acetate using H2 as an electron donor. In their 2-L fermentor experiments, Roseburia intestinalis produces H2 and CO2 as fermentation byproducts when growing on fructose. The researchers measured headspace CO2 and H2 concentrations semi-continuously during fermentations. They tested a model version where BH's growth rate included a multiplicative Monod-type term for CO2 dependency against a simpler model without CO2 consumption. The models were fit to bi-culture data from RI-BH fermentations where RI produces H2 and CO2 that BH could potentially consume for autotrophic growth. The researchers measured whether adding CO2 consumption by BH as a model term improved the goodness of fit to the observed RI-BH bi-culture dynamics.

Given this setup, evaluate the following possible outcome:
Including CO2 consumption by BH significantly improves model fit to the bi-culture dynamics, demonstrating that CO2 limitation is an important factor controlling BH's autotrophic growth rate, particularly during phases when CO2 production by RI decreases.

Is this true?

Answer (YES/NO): NO